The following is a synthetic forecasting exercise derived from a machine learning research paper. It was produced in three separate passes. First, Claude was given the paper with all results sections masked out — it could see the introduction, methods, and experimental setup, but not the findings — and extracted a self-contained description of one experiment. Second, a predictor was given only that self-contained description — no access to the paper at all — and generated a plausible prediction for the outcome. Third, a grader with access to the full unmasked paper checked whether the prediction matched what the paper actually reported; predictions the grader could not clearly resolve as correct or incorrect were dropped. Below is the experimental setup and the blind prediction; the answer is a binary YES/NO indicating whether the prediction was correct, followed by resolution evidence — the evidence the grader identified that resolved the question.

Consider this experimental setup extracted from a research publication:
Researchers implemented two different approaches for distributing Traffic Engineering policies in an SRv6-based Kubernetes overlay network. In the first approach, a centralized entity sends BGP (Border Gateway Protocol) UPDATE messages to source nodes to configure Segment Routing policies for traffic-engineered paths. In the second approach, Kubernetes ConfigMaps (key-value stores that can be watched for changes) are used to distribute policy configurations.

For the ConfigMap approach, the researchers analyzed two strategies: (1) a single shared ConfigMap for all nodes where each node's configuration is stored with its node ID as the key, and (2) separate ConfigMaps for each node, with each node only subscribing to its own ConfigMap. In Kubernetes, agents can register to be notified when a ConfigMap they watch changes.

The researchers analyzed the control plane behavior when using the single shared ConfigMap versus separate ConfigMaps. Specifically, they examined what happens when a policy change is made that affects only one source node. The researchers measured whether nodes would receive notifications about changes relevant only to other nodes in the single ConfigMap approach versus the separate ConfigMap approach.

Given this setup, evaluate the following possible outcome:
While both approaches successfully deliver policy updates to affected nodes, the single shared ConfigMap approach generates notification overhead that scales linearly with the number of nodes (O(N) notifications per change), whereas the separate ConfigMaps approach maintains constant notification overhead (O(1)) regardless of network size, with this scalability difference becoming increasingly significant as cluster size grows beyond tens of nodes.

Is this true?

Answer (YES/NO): NO